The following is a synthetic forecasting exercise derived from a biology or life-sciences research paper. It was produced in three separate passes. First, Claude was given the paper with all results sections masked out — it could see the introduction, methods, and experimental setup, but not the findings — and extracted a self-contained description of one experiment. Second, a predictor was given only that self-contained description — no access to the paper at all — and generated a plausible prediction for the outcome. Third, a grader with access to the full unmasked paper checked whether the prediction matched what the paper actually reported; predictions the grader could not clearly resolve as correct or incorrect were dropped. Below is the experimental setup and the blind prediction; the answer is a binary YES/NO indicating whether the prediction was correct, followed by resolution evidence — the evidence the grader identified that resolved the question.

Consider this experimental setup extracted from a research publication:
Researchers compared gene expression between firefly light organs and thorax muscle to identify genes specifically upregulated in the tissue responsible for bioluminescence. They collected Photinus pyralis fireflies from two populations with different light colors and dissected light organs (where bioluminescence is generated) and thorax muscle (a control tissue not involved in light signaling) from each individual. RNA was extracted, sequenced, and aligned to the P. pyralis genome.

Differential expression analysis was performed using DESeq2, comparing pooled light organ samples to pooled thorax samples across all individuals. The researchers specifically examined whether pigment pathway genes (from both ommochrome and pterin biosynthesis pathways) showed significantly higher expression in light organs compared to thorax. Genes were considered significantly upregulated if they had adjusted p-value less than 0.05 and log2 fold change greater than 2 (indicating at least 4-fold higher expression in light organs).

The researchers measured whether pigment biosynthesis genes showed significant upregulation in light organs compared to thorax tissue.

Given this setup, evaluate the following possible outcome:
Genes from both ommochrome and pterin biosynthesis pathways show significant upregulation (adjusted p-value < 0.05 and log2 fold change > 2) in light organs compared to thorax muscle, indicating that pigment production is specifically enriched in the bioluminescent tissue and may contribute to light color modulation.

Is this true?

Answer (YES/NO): NO